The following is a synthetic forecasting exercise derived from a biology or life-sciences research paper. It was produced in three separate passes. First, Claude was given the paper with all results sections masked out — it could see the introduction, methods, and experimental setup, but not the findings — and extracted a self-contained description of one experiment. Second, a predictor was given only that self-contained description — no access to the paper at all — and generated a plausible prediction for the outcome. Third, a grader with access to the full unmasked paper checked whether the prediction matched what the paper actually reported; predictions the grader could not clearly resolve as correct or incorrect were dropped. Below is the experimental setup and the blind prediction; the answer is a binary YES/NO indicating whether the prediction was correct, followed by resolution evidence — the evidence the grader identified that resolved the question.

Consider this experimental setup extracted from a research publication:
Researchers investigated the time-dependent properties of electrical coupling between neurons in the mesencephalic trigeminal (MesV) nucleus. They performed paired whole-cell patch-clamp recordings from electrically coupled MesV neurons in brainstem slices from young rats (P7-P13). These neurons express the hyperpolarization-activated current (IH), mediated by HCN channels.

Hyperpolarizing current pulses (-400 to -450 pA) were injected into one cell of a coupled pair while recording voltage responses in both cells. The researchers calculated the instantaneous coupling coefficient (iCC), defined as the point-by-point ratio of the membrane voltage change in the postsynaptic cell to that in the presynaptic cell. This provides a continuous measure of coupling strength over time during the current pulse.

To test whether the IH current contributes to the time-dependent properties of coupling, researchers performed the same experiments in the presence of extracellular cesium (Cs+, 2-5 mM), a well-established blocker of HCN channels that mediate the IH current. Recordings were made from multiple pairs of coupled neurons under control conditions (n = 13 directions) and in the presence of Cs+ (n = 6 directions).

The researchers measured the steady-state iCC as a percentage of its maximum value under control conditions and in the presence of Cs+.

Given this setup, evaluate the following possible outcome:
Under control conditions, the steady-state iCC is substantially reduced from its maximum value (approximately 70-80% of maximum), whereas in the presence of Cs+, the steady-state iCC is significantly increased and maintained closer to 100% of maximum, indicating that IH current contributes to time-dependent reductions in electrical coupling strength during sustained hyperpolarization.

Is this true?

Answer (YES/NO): NO